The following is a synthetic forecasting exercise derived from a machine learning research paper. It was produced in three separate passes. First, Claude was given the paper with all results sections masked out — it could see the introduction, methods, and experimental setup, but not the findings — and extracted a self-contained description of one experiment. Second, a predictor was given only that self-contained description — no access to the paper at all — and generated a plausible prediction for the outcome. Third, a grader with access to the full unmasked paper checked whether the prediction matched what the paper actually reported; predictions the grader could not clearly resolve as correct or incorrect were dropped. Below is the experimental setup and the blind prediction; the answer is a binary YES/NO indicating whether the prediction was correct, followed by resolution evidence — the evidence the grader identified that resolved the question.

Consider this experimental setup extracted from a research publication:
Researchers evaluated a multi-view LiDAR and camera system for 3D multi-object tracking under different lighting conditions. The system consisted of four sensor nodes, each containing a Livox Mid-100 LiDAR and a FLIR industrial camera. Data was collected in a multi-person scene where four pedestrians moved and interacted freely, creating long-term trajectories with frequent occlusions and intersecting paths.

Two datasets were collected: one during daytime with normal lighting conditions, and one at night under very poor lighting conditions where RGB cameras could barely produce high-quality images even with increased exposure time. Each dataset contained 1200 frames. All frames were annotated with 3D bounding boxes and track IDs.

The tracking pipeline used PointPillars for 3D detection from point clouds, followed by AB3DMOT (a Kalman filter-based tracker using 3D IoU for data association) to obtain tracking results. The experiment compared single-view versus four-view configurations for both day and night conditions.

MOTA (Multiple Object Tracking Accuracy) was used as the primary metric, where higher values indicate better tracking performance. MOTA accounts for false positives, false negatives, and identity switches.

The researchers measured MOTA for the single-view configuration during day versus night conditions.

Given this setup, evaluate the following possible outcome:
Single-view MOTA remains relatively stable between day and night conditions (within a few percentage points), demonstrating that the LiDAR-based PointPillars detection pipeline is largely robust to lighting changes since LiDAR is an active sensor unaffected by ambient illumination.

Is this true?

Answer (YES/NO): NO